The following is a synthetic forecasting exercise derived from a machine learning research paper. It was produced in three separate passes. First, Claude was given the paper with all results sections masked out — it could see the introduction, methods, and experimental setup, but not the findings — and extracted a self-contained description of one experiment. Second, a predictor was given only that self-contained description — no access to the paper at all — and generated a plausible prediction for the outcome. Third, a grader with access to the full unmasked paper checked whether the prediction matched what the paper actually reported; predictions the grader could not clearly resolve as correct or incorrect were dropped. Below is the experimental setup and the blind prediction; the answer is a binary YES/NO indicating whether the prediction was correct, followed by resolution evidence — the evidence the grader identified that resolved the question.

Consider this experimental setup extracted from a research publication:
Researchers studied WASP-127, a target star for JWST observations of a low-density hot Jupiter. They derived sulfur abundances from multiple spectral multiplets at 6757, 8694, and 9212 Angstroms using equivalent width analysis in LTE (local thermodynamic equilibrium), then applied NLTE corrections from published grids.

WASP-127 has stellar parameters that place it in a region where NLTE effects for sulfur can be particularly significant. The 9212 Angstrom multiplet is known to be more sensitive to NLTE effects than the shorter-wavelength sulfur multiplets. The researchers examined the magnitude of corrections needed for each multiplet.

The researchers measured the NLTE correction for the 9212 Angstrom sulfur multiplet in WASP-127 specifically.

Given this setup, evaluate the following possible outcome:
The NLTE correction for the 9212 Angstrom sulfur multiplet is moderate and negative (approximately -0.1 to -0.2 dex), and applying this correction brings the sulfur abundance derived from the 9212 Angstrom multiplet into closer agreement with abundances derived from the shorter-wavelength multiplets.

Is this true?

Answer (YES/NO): NO